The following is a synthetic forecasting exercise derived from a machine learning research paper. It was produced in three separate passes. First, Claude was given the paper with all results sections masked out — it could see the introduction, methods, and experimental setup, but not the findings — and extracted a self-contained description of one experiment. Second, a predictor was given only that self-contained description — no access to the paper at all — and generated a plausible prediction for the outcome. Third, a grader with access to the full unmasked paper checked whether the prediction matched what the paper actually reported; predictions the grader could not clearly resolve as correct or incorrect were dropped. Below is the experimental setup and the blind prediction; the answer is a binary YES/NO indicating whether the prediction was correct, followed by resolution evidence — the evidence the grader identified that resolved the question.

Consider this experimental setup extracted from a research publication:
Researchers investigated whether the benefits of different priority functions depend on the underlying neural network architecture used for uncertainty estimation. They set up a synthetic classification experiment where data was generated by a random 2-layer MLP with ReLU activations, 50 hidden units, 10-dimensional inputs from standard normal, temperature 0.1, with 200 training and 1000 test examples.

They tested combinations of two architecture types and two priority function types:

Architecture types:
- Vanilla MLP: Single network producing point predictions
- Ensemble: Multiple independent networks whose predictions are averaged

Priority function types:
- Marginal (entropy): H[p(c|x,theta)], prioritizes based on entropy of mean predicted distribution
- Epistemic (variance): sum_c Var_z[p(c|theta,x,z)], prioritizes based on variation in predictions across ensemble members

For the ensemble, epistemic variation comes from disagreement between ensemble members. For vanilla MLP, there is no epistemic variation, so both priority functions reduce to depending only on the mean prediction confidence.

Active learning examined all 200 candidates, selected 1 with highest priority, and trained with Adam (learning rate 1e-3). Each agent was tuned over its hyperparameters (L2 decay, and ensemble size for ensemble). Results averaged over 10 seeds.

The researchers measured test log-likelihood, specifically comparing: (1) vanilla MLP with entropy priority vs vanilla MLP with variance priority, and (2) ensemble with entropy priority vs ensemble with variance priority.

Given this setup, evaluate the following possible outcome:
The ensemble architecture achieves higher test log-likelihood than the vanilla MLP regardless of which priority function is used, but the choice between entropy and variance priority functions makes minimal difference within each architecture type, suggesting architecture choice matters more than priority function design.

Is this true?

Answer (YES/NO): NO